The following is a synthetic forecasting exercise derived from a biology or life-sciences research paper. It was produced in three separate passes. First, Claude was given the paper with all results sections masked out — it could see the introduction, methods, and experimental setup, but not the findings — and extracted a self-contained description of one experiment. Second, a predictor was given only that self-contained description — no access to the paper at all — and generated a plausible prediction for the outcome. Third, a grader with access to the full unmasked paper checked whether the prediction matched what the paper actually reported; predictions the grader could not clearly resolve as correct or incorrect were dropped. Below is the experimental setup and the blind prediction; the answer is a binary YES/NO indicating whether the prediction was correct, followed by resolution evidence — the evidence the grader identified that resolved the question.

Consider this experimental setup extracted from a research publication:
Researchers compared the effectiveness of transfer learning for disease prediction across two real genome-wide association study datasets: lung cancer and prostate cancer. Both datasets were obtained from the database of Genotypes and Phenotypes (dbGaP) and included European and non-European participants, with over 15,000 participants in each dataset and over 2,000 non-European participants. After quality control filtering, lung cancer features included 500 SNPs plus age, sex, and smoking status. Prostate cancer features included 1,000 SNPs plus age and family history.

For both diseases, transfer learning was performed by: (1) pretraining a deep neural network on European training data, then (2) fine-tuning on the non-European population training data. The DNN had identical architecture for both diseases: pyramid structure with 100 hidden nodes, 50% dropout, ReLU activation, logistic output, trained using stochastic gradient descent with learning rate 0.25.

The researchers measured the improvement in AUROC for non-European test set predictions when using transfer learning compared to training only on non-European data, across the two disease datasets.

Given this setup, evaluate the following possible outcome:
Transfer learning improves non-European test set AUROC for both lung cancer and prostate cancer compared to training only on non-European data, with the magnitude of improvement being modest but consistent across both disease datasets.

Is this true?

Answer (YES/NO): NO